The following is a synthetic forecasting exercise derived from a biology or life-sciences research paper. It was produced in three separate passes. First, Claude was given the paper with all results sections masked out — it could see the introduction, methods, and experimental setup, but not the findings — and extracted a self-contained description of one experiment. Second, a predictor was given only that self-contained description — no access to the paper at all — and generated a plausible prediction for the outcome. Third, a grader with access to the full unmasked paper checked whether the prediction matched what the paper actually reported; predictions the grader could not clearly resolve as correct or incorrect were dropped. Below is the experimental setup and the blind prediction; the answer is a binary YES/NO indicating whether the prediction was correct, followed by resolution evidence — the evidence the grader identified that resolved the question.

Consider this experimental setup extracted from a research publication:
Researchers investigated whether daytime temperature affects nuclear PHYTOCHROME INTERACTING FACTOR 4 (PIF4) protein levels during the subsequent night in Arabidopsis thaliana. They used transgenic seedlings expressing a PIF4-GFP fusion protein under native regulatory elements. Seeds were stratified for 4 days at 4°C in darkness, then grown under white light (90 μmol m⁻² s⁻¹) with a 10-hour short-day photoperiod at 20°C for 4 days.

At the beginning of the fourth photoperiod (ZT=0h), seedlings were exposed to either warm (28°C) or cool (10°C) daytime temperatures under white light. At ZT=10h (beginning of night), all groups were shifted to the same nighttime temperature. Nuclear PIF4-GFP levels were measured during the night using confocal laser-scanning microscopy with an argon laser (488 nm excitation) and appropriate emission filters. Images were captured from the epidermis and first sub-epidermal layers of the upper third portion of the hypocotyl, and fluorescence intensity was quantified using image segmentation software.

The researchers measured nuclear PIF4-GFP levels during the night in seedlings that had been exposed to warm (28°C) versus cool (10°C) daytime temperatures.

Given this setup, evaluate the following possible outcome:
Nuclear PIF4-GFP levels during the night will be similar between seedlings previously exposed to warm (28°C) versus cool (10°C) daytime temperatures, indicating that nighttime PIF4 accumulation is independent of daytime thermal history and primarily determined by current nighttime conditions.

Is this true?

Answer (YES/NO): NO